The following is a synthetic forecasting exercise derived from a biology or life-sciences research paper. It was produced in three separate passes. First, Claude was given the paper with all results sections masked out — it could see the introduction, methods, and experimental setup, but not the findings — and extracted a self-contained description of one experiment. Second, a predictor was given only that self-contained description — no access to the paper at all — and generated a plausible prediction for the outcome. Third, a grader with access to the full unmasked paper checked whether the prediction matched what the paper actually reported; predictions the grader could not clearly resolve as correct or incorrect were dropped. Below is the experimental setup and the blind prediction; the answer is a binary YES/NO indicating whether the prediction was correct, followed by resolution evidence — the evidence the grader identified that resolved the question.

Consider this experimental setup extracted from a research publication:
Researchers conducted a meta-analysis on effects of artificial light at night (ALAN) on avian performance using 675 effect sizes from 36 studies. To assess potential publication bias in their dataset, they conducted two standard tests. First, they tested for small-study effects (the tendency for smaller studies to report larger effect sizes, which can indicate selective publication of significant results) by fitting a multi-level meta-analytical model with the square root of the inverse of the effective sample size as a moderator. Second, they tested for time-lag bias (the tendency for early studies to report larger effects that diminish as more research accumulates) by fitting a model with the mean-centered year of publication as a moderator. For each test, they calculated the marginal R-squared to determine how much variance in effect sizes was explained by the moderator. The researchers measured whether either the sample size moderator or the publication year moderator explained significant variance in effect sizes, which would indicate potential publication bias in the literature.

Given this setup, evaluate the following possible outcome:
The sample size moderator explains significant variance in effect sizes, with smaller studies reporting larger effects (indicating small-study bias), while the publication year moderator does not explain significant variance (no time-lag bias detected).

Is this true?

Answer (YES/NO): YES